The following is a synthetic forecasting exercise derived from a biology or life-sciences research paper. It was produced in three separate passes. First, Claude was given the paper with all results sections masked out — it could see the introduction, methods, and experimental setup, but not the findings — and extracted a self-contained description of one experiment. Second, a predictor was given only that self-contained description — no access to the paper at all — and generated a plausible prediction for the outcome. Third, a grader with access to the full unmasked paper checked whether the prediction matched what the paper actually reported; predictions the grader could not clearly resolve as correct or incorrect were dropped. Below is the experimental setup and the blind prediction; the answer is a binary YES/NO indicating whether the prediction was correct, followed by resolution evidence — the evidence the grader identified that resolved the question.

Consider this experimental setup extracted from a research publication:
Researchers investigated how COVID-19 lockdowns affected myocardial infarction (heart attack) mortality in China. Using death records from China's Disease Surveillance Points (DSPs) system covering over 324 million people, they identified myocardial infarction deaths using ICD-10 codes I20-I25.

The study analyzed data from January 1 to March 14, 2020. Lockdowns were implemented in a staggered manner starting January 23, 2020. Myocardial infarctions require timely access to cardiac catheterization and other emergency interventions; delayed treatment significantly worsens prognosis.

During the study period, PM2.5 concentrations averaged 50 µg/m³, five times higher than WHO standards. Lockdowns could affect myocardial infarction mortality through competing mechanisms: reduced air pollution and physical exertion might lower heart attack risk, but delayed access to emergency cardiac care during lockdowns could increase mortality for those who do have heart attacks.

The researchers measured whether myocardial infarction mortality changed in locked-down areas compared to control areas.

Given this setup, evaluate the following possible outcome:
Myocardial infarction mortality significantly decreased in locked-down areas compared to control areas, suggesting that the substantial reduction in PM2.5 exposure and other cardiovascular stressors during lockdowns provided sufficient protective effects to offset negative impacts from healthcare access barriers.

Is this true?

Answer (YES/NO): YES